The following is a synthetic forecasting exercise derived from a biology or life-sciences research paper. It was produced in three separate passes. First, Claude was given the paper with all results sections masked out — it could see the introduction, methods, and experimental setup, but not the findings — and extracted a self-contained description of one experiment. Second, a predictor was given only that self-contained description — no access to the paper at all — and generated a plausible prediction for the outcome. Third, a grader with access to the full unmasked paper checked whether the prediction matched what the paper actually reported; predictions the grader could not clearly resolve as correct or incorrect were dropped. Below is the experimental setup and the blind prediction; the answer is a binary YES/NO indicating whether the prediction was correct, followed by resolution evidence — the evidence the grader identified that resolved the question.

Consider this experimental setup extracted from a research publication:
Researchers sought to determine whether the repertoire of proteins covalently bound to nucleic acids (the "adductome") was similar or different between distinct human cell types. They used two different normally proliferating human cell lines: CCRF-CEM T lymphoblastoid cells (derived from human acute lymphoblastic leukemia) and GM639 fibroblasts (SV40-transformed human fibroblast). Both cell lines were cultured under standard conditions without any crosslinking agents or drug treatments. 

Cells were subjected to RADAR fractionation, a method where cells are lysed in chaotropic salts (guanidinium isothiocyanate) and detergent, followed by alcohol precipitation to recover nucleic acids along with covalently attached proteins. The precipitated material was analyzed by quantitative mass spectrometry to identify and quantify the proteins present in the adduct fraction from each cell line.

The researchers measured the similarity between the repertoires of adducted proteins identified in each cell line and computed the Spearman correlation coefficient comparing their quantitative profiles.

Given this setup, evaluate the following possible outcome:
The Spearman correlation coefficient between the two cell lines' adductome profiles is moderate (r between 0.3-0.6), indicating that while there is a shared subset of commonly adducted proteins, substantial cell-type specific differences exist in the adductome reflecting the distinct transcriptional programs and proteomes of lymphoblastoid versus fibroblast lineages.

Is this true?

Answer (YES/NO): YES